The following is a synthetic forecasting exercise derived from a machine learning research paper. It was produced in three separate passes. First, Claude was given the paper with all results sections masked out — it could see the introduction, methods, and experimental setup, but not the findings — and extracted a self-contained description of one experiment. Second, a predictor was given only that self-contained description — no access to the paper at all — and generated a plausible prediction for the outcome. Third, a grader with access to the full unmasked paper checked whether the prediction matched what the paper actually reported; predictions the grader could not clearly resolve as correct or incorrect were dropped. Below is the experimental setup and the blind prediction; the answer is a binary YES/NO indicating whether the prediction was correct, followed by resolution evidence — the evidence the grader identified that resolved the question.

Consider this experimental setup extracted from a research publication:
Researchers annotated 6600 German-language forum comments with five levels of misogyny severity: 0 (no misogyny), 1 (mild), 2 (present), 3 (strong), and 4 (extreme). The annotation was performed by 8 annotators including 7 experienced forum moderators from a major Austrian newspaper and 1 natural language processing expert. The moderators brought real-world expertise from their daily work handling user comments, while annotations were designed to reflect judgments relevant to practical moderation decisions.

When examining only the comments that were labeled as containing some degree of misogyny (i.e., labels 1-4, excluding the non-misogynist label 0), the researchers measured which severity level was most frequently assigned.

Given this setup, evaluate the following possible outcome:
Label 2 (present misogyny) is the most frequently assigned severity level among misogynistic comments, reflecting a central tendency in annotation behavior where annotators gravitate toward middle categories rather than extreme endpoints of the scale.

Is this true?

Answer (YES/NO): YES